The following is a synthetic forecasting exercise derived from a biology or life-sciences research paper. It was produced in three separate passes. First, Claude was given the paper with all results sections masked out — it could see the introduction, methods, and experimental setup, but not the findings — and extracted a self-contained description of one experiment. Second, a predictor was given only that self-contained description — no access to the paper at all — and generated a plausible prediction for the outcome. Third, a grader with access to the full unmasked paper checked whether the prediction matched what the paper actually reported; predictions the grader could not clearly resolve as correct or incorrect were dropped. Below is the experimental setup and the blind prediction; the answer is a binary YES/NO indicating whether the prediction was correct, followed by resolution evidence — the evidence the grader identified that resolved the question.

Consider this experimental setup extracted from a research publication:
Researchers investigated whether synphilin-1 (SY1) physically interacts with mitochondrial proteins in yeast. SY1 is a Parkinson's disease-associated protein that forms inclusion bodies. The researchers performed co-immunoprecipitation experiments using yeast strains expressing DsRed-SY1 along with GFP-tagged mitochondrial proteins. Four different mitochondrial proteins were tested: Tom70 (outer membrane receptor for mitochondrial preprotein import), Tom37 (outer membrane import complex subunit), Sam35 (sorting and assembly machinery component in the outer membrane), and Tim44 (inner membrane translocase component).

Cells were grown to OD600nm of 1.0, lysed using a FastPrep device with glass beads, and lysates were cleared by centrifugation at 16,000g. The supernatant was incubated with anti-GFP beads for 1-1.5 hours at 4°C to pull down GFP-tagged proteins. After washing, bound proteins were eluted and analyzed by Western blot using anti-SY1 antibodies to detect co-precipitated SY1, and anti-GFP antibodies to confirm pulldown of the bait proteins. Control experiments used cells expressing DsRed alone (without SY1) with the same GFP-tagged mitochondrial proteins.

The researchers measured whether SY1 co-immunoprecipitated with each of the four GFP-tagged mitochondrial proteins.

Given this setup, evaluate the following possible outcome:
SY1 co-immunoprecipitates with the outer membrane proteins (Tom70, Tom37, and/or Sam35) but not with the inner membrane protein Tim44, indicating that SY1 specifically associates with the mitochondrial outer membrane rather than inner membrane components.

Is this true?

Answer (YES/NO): NO